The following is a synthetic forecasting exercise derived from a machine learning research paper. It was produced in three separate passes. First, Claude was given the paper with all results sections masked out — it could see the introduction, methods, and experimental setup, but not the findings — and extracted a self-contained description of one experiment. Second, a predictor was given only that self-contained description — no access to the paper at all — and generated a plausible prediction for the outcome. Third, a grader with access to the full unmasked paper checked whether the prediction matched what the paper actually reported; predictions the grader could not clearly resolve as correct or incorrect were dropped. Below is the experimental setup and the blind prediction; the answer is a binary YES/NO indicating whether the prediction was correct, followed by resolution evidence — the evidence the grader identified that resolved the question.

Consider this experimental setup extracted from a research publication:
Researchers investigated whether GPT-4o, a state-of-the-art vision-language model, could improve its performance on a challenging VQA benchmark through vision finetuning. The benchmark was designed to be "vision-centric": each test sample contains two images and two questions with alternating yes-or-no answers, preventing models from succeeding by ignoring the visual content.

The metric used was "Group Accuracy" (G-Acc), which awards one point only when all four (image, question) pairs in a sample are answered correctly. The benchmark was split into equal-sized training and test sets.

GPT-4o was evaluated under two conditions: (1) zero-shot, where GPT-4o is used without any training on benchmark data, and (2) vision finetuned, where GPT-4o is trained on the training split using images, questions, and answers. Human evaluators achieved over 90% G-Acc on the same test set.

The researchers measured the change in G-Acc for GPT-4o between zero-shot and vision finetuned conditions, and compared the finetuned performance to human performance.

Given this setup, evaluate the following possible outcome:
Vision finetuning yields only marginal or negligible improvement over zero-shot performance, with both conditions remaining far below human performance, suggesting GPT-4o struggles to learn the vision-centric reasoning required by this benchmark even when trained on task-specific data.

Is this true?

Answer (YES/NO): NO